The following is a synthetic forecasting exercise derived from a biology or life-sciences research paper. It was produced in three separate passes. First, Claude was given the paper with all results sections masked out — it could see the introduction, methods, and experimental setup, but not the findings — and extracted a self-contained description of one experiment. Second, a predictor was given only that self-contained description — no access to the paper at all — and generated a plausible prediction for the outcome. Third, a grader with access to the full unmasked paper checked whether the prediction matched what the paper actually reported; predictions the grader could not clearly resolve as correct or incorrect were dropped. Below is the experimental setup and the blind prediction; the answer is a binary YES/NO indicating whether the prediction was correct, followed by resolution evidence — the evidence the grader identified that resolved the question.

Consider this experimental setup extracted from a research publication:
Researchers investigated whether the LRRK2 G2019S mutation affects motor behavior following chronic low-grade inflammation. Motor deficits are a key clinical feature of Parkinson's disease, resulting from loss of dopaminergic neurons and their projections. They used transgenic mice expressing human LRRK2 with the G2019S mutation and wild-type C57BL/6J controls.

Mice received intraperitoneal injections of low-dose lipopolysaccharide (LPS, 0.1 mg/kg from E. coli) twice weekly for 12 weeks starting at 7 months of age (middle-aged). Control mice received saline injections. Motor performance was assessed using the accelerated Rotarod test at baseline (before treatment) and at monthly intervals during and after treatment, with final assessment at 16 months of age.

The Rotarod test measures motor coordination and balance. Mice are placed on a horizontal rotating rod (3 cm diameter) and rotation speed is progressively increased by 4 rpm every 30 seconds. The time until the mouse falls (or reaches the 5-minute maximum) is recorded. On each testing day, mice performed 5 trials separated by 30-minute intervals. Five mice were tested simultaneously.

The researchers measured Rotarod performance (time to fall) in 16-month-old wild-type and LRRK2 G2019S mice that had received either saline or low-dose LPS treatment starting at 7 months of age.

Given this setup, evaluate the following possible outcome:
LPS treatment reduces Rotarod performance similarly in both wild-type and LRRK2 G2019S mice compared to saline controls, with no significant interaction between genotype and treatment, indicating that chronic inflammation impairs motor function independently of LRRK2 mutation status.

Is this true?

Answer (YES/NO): NO